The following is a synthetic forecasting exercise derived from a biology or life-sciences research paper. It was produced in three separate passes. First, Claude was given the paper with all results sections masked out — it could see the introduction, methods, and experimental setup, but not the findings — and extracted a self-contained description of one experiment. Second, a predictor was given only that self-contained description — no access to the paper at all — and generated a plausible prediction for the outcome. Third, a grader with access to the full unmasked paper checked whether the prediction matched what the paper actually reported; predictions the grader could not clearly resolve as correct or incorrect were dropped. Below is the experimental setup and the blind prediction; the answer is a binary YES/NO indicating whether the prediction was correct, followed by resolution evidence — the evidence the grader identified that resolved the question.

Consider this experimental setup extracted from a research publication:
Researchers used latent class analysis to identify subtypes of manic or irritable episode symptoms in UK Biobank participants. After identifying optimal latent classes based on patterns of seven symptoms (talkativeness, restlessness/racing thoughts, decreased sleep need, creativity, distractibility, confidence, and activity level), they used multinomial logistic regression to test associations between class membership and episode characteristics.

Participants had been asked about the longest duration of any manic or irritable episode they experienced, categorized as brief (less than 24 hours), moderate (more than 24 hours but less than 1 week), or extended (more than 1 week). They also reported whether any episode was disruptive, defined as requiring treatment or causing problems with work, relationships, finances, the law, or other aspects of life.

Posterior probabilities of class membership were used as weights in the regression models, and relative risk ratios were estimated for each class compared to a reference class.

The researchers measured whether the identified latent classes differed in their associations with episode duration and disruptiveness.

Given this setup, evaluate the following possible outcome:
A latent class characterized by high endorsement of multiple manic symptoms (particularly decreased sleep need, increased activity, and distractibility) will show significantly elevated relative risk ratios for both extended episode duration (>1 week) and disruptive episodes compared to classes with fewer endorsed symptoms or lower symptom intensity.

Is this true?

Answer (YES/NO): YES